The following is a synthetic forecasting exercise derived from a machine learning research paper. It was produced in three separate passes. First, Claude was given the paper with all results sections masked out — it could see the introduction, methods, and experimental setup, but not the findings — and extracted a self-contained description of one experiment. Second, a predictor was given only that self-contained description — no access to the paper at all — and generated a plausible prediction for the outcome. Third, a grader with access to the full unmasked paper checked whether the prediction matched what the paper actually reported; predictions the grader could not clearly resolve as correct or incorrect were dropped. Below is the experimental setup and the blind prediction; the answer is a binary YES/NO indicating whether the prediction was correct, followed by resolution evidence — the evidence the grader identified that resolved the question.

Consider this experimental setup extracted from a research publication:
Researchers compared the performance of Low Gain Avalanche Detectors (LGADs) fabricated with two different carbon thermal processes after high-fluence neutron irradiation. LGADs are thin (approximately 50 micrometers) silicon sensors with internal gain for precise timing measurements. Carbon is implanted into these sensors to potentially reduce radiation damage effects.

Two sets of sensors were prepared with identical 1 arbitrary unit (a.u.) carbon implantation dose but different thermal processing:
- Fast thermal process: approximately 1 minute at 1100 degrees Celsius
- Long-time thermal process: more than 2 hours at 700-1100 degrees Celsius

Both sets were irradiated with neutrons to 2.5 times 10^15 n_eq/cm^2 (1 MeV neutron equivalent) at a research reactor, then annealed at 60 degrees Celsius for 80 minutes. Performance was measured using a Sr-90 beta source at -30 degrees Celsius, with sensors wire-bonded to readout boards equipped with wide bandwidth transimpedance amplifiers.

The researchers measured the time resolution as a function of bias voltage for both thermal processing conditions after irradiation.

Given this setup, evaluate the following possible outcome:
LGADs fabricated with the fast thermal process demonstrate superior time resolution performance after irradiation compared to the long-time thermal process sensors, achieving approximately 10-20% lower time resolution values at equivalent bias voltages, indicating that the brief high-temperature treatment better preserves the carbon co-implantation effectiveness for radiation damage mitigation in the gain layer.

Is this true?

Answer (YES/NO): NO